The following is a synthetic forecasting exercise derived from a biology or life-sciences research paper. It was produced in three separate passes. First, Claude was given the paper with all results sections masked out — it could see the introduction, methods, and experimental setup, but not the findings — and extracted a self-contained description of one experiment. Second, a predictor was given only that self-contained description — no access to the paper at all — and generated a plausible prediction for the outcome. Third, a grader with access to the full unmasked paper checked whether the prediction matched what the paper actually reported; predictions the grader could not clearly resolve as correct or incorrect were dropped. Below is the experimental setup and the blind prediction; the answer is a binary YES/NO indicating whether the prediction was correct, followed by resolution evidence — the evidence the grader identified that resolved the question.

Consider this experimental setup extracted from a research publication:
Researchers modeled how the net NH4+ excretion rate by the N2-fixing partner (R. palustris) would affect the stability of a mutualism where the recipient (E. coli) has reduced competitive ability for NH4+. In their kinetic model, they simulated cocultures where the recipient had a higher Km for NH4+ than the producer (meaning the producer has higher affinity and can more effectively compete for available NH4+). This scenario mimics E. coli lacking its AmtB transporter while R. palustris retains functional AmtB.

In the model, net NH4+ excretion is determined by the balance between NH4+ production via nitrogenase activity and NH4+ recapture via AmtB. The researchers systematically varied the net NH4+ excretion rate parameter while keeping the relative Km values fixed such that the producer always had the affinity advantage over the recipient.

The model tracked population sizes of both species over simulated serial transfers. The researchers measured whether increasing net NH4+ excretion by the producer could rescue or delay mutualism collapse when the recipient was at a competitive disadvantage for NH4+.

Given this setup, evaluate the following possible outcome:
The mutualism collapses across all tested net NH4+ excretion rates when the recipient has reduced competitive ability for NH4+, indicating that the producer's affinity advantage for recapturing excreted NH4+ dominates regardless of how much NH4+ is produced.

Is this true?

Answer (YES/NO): NO